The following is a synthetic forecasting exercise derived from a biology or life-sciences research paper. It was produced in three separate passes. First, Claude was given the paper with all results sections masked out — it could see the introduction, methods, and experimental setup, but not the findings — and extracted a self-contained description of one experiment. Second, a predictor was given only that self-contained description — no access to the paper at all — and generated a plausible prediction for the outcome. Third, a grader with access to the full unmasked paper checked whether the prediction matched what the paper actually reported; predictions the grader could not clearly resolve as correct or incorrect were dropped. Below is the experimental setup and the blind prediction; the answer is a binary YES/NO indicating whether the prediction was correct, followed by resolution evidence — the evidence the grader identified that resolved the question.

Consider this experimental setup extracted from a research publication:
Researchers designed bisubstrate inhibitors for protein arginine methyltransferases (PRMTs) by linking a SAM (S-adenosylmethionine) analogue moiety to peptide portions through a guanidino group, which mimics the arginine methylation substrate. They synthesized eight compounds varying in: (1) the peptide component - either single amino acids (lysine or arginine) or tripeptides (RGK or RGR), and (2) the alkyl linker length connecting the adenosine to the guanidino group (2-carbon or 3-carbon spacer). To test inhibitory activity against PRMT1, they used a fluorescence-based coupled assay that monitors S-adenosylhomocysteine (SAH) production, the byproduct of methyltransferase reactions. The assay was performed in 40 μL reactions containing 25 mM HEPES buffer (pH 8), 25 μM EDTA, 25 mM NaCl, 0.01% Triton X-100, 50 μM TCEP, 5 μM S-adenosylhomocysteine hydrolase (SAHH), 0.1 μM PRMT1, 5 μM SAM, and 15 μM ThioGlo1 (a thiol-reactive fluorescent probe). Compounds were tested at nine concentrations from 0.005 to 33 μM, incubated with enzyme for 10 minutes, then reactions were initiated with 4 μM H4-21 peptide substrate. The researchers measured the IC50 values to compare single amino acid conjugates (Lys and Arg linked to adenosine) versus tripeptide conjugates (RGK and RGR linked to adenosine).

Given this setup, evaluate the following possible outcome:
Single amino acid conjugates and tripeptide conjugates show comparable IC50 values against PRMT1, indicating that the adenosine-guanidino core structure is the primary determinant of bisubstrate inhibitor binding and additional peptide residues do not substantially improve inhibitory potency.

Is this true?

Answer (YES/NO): NO